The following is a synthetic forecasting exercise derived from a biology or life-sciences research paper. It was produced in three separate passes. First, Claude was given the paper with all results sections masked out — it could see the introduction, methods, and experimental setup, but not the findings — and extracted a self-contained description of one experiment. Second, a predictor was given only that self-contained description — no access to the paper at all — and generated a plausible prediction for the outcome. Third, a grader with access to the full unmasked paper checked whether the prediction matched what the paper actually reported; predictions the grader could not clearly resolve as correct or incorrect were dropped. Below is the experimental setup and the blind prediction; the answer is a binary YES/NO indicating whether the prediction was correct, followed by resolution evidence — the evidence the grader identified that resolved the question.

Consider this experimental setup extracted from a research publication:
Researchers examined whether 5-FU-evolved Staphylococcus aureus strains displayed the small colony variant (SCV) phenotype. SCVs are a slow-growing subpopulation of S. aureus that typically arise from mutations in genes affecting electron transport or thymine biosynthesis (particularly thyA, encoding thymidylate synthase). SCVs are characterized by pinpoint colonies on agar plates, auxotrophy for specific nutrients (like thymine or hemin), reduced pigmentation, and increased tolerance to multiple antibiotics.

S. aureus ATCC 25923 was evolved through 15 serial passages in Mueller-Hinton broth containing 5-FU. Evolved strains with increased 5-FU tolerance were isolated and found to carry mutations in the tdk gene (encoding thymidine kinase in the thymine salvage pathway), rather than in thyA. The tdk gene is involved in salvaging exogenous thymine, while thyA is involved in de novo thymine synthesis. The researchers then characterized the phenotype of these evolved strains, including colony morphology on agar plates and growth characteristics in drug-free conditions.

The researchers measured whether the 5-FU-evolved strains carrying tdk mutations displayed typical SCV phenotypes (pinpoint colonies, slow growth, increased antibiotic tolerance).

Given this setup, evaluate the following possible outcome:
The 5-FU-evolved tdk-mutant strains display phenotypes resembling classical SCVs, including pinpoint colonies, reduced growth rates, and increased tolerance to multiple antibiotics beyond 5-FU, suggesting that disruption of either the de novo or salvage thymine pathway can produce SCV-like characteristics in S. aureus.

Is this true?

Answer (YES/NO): NO